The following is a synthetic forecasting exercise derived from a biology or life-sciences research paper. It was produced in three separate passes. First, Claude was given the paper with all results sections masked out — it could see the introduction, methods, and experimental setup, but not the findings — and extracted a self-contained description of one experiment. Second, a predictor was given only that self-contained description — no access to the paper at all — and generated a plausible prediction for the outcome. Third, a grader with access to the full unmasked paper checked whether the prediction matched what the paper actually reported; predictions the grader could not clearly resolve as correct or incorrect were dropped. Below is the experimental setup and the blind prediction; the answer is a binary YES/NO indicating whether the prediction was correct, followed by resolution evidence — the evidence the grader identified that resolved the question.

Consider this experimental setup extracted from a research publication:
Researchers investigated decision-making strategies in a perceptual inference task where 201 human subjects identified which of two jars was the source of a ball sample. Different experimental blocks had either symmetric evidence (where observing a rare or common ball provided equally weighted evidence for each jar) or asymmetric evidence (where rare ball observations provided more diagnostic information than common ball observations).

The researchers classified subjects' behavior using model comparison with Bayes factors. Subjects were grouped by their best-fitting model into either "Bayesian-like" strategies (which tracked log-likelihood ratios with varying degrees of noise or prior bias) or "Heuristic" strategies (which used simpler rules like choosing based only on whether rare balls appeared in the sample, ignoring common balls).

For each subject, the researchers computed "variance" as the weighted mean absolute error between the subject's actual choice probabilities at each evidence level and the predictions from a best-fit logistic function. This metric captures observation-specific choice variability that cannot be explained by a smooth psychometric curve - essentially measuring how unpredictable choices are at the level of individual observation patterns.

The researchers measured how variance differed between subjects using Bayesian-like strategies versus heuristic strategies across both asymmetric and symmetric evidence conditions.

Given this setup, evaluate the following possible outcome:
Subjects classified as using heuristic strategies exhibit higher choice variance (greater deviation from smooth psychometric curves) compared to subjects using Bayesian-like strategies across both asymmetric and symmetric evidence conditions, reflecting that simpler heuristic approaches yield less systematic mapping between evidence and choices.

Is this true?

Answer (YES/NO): NO